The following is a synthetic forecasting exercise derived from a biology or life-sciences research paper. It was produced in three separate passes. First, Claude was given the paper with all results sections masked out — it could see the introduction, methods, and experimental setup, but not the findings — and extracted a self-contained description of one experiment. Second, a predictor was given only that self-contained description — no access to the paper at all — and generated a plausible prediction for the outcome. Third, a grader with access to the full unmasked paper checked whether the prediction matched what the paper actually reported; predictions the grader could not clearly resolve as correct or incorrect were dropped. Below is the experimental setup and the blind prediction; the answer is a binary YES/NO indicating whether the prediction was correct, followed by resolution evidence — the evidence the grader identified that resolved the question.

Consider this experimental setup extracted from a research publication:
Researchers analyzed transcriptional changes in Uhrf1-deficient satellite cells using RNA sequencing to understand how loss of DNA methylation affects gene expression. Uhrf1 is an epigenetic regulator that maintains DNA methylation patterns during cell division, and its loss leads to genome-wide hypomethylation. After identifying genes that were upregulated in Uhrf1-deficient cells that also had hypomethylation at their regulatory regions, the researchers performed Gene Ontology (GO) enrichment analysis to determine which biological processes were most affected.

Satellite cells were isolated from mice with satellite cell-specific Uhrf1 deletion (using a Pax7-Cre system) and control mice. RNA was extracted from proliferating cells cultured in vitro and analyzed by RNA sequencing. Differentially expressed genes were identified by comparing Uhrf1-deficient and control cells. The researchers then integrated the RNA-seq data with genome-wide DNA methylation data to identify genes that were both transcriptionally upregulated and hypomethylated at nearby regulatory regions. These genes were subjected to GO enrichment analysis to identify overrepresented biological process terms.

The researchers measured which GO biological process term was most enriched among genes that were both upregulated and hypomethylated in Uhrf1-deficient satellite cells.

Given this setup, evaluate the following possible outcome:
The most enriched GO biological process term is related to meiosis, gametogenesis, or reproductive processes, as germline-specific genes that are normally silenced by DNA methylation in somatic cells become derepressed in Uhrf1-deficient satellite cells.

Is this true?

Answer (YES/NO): NO